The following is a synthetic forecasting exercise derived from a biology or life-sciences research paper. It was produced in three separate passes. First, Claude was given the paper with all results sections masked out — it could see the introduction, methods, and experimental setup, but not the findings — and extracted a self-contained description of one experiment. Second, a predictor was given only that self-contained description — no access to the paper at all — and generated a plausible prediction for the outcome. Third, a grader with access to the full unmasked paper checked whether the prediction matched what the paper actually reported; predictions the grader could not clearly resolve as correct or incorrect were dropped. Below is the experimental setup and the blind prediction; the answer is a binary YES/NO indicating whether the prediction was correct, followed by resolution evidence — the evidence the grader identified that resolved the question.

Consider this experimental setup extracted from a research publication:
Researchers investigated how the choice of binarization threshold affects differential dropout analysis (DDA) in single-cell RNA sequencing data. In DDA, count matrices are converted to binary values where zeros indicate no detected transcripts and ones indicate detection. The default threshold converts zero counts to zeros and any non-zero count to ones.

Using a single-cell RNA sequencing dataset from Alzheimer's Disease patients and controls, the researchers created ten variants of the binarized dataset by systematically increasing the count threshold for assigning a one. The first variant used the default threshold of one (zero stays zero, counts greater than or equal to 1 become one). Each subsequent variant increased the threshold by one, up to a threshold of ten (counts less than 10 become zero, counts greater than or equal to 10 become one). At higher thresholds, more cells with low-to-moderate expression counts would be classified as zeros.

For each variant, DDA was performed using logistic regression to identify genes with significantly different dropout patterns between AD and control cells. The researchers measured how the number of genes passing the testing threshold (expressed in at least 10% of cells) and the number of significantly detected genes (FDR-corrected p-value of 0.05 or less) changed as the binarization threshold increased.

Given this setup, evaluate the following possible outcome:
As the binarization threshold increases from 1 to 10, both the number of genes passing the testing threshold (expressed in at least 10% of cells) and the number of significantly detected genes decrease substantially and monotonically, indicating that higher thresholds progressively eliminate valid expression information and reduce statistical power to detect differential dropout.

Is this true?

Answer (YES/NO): YES